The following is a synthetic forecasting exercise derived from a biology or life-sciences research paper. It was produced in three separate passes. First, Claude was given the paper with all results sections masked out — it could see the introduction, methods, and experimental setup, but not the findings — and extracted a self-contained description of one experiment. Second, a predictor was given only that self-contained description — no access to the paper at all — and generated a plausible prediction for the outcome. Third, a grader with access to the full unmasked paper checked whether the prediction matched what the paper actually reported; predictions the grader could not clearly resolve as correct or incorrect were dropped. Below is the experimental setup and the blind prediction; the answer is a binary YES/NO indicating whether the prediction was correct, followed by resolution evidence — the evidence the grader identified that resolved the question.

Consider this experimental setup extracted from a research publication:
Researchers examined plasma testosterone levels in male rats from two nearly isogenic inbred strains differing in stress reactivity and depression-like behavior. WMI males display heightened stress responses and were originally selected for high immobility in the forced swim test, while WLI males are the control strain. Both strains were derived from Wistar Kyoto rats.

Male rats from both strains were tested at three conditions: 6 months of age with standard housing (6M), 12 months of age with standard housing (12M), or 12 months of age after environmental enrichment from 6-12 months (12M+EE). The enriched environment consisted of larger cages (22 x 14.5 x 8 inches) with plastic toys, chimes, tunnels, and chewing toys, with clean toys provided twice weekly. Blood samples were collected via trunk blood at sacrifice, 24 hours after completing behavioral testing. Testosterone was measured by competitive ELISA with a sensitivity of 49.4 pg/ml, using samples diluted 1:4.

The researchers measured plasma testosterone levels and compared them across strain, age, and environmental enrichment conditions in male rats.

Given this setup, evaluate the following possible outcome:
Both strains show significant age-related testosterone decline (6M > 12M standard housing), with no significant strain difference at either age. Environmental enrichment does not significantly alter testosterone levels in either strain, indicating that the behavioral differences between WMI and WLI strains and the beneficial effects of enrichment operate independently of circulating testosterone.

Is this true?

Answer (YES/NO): NO